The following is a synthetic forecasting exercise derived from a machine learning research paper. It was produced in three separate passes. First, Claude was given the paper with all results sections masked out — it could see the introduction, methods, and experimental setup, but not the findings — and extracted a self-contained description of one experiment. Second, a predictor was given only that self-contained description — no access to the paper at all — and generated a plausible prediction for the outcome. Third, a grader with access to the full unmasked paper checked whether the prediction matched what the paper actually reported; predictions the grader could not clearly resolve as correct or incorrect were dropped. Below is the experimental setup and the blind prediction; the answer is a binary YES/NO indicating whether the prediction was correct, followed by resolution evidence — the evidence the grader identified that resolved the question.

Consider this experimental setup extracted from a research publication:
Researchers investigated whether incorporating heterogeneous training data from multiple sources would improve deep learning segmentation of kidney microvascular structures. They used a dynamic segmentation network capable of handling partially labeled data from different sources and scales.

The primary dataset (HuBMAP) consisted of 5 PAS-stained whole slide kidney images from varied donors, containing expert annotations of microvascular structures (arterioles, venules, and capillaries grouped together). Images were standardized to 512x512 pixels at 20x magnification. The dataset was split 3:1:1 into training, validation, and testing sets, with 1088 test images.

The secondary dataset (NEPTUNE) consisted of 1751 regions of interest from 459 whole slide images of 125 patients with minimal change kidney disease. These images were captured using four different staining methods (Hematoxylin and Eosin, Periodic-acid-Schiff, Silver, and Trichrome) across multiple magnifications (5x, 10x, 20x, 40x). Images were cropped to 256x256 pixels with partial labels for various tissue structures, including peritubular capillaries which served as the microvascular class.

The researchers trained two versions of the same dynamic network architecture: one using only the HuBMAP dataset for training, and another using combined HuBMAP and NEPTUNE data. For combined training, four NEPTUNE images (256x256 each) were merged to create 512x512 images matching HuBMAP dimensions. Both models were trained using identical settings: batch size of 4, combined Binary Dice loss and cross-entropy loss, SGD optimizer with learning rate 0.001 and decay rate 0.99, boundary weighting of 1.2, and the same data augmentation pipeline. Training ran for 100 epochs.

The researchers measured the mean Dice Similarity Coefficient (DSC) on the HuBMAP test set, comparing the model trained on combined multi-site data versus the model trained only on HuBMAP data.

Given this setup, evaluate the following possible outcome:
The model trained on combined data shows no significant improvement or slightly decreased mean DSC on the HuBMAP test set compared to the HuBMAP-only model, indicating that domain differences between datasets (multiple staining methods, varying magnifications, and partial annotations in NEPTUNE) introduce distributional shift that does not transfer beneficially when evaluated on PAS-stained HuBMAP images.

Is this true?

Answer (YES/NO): NO